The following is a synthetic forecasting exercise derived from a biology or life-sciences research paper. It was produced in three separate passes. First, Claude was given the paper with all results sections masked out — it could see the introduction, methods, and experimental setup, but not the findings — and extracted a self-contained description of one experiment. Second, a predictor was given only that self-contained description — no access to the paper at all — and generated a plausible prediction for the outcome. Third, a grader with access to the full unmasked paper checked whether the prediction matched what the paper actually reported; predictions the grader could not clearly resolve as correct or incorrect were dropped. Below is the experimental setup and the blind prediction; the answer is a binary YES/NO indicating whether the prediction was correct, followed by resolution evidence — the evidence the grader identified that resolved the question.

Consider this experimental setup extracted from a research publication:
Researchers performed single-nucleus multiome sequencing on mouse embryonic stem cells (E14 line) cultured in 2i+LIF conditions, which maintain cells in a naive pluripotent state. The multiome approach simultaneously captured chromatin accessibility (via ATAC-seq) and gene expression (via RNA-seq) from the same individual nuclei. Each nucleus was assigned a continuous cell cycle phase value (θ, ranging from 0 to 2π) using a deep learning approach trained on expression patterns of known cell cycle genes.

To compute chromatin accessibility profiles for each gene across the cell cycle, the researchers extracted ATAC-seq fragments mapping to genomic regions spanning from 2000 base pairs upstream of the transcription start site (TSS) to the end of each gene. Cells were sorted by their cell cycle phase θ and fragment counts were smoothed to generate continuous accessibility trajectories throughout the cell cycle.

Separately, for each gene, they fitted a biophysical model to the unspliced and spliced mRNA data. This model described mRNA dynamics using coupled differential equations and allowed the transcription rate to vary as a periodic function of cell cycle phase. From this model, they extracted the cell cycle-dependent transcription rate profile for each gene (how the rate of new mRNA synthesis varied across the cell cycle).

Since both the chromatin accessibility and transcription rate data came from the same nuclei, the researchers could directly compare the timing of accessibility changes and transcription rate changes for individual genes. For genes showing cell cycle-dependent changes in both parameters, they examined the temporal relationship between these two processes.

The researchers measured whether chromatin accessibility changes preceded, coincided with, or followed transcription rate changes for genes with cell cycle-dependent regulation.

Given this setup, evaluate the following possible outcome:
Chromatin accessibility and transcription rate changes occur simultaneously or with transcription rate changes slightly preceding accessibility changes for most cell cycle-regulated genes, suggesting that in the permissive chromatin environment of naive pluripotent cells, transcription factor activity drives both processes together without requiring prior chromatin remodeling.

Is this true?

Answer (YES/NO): NO